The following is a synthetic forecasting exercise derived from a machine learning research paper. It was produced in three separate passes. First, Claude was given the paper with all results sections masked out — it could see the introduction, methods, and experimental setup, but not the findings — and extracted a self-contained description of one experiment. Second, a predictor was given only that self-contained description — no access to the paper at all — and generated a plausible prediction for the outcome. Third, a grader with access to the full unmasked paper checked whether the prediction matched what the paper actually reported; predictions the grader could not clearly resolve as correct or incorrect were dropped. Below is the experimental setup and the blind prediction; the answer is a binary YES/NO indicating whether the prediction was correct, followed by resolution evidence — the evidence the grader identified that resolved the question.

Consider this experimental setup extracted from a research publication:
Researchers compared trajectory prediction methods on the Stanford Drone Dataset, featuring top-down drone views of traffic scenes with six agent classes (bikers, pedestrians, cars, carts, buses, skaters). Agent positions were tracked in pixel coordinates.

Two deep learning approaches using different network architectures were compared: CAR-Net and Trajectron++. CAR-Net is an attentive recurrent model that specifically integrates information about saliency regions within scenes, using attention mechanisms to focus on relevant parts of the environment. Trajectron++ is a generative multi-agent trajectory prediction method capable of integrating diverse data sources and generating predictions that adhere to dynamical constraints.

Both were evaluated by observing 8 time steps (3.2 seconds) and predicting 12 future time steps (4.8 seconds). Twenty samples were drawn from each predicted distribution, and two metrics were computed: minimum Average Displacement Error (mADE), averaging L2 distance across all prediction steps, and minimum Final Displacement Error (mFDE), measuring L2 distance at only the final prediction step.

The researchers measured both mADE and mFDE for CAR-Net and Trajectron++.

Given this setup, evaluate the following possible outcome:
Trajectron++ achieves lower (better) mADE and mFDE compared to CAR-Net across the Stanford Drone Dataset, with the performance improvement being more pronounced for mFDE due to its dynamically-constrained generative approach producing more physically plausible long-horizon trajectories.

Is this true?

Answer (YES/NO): YES